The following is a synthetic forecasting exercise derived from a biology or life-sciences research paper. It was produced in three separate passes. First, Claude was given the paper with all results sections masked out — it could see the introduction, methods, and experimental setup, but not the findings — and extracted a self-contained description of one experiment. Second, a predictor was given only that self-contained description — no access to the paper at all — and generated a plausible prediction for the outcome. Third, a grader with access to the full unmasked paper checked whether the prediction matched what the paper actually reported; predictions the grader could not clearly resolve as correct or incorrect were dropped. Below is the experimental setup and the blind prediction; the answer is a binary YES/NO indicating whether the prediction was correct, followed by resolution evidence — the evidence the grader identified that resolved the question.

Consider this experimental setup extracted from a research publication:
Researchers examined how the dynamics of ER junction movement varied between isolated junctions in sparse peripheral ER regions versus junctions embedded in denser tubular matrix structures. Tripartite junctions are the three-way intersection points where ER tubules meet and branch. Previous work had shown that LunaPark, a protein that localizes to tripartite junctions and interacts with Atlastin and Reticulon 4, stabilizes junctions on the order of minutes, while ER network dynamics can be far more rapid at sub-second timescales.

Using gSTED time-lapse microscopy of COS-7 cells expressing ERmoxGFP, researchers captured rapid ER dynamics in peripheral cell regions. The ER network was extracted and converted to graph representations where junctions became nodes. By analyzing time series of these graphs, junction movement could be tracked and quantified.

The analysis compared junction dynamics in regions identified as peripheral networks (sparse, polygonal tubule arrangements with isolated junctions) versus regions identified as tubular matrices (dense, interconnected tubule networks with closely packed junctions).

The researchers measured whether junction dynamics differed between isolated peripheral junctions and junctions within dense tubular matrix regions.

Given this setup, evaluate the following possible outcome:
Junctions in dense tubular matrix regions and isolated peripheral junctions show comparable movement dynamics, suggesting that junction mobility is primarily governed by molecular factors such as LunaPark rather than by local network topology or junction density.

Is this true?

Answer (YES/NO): NO